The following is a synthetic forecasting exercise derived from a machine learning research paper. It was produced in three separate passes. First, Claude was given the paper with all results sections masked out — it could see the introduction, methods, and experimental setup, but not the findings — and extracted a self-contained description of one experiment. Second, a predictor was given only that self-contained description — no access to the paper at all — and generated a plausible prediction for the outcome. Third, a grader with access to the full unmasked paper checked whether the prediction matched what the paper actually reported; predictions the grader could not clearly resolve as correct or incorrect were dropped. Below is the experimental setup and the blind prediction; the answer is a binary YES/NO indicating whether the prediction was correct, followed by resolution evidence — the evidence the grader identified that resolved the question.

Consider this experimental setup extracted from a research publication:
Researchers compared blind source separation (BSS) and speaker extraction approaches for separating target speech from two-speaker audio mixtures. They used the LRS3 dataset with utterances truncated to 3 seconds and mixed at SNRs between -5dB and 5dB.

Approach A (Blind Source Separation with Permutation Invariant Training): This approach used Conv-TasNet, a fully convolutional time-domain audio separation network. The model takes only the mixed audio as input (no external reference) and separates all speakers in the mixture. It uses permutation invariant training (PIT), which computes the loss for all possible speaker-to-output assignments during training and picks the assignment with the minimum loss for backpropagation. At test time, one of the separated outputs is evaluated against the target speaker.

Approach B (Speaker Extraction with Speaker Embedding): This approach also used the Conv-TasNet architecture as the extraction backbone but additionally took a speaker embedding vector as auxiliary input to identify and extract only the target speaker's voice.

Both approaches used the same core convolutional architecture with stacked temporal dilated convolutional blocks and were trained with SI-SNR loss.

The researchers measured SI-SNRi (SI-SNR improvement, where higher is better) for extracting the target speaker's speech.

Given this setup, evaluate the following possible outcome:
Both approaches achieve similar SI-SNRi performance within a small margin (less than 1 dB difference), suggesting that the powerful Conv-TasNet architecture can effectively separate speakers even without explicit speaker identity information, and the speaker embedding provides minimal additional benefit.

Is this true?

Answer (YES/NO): NO